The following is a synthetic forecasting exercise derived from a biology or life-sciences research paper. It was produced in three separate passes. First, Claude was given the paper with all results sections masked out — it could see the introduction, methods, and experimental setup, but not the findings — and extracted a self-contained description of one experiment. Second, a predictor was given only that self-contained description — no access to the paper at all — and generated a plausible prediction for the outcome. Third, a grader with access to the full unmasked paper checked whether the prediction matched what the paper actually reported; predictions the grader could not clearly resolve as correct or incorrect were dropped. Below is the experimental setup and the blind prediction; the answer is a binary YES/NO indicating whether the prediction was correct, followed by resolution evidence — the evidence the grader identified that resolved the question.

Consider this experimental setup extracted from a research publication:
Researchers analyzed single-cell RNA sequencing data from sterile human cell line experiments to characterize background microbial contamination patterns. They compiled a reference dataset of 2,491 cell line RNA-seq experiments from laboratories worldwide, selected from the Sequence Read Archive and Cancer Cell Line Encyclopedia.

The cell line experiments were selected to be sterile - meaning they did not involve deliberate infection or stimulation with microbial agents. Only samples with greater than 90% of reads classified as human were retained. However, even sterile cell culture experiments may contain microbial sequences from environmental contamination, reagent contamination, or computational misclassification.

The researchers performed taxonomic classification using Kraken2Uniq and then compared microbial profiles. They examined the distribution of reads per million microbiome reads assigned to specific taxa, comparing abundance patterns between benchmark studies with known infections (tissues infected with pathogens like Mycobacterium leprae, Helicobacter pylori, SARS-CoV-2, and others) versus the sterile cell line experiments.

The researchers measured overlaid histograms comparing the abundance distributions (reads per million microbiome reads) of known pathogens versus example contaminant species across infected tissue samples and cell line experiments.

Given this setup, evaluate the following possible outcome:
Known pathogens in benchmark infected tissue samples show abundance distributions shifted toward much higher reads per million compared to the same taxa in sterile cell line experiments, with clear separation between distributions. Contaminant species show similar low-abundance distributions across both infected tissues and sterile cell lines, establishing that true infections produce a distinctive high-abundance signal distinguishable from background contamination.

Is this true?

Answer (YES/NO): YES